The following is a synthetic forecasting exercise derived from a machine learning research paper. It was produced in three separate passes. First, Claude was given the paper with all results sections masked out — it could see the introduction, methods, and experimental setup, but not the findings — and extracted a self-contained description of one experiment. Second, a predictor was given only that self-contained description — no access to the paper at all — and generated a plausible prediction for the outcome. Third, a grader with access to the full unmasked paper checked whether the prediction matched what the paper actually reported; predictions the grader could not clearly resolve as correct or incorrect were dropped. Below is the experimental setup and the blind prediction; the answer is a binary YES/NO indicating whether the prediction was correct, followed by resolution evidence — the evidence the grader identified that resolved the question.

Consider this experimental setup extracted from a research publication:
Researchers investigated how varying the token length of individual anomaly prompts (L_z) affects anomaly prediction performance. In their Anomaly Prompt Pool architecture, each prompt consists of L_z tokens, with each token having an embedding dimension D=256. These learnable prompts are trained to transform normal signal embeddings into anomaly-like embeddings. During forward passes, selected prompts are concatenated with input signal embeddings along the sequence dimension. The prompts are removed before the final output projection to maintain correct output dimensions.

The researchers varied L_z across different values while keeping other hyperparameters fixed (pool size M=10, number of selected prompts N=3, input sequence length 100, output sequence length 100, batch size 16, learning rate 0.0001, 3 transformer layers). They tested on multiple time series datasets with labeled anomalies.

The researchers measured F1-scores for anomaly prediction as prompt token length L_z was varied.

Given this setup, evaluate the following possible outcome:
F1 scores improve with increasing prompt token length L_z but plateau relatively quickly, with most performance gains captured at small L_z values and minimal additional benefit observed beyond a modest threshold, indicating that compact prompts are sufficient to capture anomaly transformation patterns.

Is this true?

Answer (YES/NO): NO